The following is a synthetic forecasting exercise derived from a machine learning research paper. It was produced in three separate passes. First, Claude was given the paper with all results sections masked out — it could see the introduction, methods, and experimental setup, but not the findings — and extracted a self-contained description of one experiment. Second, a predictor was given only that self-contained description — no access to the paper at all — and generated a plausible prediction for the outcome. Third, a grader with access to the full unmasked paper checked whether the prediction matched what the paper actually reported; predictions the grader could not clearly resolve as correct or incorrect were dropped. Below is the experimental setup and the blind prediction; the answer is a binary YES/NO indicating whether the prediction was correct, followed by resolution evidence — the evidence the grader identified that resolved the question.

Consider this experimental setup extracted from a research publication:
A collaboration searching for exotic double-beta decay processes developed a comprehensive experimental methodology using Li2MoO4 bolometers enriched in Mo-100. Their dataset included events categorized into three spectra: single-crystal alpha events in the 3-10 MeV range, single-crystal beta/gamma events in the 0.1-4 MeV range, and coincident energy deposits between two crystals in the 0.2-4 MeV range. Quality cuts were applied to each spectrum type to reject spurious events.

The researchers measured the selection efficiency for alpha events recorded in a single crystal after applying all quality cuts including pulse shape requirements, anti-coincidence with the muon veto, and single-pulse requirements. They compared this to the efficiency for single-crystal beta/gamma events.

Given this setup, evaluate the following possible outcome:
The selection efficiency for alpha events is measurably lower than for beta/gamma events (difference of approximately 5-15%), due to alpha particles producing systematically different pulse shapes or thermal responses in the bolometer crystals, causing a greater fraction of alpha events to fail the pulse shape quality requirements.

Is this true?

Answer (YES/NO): NO